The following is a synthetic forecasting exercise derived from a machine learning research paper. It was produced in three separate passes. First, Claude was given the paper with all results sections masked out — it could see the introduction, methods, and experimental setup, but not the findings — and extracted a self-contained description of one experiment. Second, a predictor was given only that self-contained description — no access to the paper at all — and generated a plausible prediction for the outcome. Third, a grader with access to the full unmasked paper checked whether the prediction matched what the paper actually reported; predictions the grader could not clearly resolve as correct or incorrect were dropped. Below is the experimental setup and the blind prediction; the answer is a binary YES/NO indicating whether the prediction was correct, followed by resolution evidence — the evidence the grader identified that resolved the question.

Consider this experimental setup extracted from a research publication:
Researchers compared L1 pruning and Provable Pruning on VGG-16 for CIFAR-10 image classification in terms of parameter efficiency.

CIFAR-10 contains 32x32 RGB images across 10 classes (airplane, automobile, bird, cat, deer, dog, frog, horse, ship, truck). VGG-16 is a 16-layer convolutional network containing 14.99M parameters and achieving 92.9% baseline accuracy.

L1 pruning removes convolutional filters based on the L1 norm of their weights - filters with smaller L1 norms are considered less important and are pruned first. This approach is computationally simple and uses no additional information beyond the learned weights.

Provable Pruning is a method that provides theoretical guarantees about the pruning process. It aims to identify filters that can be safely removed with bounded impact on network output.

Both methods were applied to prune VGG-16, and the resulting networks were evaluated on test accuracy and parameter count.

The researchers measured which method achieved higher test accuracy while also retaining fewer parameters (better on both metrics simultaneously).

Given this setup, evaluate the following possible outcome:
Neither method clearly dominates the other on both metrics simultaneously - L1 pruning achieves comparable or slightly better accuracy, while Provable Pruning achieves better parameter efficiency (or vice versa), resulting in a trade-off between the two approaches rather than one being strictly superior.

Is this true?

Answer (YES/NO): NO